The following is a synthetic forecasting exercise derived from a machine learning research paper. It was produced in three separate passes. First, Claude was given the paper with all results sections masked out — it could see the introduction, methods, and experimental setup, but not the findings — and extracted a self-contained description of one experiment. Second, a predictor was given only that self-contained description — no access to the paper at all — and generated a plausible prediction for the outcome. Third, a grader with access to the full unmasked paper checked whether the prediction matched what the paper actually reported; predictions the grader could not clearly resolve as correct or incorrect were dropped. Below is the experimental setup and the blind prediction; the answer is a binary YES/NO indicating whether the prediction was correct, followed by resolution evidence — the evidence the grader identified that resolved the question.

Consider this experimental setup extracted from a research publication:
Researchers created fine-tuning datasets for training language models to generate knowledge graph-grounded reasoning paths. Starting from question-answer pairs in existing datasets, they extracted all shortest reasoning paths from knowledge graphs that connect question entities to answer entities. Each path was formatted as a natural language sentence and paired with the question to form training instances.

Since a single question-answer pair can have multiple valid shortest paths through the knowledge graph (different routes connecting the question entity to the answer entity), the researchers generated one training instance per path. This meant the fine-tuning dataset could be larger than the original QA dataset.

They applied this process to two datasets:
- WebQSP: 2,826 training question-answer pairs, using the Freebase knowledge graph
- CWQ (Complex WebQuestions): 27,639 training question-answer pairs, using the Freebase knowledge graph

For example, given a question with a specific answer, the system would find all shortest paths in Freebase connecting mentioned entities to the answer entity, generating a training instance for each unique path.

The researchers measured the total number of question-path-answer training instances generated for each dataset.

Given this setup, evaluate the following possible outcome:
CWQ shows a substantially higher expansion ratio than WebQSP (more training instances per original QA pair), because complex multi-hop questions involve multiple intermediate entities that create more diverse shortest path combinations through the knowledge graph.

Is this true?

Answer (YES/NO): NO